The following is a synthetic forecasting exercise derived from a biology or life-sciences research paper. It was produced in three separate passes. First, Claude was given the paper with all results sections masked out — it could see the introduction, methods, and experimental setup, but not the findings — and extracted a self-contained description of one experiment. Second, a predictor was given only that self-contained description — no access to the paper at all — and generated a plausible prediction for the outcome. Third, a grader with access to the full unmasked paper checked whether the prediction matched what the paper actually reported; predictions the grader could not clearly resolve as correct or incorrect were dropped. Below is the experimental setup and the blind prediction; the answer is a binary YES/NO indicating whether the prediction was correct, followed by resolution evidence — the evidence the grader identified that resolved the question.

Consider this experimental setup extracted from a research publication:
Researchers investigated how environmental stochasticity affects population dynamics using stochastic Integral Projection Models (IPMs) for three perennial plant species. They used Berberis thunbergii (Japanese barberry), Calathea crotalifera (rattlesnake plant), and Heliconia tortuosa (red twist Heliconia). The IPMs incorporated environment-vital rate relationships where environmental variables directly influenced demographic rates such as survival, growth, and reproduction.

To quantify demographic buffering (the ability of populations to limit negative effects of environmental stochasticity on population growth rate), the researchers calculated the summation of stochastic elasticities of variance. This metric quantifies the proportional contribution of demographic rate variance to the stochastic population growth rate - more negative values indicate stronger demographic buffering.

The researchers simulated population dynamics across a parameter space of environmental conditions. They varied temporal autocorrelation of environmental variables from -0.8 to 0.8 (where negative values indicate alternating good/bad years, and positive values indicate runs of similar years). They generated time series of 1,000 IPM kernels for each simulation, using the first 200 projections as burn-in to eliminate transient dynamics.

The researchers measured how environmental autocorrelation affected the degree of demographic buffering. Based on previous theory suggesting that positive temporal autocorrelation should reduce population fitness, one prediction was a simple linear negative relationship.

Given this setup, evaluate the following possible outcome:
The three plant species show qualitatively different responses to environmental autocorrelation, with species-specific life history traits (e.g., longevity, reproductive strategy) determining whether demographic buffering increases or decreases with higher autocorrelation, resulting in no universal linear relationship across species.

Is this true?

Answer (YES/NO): NO